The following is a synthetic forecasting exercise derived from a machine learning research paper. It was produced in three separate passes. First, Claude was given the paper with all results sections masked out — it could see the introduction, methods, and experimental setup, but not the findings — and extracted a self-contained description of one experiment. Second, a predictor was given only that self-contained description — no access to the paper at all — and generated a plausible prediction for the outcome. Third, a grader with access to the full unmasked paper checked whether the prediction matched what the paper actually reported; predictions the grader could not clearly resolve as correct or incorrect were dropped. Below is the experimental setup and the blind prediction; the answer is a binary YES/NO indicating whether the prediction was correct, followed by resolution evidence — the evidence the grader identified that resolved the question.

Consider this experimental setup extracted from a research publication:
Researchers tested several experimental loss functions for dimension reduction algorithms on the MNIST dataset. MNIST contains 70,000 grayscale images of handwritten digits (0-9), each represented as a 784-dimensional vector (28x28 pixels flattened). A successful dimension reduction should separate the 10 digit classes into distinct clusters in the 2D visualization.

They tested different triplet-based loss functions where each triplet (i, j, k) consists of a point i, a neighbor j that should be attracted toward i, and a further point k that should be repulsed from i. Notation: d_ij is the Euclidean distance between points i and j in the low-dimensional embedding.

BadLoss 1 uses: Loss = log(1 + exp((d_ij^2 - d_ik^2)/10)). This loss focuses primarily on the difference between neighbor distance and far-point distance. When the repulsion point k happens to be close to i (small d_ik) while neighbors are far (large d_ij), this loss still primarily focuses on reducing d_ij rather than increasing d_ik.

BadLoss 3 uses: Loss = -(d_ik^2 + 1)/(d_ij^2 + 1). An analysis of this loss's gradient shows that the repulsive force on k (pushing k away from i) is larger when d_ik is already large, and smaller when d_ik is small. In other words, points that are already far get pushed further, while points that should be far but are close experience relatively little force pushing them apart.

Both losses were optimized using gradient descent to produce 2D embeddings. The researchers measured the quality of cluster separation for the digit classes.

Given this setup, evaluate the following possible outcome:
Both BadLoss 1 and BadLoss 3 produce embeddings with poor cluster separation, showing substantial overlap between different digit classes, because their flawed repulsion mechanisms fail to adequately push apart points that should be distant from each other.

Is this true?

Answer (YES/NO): YES